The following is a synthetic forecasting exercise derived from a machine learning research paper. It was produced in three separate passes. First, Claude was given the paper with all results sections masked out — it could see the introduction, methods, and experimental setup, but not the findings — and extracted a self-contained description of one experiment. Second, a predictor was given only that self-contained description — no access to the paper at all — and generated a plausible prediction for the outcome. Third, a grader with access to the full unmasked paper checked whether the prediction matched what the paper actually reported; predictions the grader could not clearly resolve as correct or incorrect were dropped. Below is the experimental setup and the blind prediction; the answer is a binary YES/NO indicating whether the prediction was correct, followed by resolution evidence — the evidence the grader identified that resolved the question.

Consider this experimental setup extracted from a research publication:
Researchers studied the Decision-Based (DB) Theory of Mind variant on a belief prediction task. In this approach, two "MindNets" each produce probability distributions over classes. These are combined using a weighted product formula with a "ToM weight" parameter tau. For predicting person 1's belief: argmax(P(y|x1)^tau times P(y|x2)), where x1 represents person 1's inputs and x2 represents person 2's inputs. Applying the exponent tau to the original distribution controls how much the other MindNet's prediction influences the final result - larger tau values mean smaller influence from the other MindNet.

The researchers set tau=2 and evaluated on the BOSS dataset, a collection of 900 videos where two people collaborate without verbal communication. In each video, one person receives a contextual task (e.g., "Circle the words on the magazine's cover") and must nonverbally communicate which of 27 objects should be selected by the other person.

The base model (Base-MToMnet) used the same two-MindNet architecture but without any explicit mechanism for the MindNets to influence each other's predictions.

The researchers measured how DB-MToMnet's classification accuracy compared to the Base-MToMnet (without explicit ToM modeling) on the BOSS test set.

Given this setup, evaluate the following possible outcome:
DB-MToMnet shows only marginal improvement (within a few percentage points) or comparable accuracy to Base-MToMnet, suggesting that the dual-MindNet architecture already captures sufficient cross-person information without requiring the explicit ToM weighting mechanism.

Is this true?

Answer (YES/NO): YES